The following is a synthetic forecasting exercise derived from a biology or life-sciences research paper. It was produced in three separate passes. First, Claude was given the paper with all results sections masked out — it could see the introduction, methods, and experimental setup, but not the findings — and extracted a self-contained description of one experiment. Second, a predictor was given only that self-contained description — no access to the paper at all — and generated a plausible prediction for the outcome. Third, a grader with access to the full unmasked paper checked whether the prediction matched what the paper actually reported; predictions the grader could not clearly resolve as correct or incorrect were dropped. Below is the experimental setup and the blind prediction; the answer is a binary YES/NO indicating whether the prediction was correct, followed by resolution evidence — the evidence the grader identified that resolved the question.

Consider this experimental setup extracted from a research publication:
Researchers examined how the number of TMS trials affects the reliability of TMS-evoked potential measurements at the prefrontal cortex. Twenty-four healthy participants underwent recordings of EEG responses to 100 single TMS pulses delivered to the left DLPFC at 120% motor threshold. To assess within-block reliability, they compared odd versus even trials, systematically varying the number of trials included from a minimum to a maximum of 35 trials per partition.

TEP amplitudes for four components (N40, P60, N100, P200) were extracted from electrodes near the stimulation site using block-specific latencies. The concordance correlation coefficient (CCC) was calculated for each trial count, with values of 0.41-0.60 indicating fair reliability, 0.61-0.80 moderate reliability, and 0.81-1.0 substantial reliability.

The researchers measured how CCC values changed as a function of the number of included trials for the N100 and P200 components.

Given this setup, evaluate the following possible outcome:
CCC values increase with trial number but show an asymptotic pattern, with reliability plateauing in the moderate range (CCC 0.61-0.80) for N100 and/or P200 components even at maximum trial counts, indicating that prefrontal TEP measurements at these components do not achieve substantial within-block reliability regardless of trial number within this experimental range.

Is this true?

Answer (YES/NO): NO